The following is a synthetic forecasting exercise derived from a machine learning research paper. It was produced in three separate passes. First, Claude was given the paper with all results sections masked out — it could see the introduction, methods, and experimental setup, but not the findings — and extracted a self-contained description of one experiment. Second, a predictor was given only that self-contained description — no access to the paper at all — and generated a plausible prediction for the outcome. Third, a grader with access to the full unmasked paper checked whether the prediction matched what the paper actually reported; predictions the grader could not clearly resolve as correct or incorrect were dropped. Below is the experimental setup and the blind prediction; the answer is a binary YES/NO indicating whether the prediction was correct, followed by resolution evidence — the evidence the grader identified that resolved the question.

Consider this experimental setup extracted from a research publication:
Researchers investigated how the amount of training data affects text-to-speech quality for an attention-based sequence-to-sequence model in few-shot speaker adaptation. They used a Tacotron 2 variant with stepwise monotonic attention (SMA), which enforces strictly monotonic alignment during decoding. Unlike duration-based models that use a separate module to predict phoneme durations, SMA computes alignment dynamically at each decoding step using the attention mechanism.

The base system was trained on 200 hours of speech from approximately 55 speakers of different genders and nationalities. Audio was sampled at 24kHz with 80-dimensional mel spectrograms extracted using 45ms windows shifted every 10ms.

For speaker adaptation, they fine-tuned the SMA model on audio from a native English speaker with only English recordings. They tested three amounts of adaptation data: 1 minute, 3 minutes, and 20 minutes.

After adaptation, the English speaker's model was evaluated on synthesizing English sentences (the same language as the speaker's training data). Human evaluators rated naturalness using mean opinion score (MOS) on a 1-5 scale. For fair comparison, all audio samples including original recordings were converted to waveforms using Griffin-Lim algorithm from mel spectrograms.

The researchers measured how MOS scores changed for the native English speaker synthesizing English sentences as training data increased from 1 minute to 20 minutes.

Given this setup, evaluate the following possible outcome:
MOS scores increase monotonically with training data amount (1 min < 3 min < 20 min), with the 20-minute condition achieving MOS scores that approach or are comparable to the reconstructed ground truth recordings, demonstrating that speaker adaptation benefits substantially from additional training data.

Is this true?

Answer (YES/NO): NO